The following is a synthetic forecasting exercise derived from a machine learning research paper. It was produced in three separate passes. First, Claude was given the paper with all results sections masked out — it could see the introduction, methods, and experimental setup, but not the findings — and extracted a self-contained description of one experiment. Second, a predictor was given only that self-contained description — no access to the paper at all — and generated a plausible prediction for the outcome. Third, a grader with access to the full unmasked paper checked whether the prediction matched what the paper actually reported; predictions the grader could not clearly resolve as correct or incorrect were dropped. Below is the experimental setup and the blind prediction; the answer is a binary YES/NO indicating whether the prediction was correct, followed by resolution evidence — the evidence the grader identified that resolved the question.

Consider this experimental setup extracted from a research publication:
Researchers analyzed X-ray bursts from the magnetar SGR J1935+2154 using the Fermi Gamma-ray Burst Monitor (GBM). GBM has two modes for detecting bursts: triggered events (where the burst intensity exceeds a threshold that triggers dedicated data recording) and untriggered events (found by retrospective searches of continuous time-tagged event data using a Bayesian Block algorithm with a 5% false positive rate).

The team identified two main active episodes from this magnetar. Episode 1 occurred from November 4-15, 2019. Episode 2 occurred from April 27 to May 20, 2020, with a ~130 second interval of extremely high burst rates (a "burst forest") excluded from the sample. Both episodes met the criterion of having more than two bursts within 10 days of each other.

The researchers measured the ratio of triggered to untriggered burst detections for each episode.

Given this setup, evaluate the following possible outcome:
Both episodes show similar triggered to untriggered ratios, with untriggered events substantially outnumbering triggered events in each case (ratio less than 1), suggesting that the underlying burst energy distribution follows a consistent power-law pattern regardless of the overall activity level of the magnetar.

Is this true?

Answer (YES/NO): NO